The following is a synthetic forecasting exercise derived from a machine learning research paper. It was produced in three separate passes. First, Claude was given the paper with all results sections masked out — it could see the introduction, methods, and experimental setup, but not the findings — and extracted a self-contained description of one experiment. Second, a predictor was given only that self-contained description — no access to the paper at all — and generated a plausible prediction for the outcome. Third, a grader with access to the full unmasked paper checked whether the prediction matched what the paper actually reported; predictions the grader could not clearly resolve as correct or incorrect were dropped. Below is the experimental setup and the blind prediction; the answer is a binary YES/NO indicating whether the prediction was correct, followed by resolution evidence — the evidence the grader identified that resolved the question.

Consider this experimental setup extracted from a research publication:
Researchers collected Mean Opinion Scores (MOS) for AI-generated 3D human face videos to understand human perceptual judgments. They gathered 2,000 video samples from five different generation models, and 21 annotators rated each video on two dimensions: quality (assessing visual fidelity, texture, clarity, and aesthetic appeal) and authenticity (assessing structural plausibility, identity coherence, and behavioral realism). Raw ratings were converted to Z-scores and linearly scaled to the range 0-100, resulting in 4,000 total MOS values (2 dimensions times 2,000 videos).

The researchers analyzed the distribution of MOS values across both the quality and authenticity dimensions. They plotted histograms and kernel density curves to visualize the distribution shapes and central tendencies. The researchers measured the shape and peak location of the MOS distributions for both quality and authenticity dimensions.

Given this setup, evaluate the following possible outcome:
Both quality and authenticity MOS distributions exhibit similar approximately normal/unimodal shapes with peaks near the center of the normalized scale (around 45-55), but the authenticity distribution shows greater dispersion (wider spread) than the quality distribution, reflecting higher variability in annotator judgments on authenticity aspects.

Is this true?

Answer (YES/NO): NO